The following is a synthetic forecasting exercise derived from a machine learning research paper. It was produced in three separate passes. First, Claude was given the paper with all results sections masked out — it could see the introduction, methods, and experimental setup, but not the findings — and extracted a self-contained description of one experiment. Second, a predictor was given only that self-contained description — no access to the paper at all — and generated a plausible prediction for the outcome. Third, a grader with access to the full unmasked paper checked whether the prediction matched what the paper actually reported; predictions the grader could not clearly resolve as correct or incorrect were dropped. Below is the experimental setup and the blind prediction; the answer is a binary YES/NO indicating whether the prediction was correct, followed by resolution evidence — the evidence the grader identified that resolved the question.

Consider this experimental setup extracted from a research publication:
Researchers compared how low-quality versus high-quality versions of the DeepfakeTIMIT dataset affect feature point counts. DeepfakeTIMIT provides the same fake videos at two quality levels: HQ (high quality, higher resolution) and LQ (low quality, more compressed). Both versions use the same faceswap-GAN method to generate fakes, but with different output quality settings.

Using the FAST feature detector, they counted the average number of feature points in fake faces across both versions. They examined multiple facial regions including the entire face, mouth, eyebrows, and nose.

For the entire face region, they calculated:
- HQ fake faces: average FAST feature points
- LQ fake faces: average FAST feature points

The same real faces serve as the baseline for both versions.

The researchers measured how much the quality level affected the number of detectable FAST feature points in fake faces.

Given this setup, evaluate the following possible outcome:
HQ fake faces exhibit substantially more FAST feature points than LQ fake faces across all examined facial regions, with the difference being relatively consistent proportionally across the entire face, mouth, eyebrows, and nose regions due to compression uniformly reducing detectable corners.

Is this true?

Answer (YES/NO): NO